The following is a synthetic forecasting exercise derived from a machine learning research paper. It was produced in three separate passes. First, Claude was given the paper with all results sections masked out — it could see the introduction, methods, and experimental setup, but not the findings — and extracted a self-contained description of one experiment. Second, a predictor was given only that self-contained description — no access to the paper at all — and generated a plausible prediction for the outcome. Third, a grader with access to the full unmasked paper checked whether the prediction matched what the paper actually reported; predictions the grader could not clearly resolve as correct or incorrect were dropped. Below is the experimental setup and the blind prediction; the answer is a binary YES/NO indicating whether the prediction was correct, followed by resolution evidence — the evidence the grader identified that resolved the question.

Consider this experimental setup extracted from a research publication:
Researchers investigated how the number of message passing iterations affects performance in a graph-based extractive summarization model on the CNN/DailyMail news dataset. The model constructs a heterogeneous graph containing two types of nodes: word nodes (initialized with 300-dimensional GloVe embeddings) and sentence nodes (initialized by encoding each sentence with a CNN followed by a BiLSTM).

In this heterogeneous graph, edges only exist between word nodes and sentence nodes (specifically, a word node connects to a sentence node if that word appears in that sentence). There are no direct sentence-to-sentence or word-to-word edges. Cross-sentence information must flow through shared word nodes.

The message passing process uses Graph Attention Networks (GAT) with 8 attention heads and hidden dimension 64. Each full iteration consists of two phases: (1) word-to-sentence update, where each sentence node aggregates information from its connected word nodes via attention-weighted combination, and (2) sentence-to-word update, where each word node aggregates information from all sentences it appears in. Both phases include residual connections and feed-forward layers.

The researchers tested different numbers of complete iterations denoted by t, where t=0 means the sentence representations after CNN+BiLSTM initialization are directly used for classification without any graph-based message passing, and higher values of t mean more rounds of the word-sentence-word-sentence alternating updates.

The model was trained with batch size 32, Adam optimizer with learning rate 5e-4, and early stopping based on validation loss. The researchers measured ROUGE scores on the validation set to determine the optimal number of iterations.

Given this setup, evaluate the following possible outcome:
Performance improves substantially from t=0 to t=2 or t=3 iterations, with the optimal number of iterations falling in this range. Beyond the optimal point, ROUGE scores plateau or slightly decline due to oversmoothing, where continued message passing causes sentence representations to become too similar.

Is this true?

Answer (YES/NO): NO